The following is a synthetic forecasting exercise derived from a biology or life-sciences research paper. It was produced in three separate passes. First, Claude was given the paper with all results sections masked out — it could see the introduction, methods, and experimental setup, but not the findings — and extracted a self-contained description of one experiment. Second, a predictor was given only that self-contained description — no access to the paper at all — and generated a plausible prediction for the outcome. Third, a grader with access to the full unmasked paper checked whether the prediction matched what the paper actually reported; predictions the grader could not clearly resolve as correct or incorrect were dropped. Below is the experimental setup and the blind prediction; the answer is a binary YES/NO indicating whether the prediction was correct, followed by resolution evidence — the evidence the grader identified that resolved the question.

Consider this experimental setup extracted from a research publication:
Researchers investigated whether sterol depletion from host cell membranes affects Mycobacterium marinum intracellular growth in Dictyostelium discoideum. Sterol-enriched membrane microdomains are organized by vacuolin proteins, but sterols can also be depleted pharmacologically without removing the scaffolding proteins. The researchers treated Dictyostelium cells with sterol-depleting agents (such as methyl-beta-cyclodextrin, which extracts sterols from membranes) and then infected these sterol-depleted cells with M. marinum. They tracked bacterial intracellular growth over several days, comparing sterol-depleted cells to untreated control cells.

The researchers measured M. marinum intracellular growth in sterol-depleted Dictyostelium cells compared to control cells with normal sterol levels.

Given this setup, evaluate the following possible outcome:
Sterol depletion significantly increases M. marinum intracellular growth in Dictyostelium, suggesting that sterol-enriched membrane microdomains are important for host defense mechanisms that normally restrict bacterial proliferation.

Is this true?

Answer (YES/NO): NO